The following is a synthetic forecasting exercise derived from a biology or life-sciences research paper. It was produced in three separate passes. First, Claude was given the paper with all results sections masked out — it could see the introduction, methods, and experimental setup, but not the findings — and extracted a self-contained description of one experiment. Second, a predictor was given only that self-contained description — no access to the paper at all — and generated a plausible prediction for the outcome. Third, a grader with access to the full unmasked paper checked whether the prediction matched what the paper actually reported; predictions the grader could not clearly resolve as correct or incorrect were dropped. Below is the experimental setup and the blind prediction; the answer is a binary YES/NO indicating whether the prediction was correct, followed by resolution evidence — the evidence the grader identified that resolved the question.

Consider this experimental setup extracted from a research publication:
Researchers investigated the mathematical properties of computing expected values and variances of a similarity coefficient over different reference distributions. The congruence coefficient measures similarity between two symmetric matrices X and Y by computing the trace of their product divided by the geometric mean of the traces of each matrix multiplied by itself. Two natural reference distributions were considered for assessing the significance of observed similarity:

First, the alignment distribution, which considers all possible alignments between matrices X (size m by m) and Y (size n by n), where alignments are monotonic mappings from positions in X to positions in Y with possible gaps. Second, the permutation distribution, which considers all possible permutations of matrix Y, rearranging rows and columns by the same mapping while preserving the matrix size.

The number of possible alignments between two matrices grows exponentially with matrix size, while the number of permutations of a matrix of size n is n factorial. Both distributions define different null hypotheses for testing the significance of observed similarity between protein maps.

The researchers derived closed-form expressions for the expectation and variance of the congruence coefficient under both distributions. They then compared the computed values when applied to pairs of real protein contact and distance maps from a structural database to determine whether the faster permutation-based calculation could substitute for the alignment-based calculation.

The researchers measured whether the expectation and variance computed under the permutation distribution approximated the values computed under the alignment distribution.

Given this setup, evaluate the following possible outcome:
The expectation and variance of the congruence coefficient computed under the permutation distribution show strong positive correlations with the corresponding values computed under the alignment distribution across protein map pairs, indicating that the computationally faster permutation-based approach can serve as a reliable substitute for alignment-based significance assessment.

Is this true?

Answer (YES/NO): NO